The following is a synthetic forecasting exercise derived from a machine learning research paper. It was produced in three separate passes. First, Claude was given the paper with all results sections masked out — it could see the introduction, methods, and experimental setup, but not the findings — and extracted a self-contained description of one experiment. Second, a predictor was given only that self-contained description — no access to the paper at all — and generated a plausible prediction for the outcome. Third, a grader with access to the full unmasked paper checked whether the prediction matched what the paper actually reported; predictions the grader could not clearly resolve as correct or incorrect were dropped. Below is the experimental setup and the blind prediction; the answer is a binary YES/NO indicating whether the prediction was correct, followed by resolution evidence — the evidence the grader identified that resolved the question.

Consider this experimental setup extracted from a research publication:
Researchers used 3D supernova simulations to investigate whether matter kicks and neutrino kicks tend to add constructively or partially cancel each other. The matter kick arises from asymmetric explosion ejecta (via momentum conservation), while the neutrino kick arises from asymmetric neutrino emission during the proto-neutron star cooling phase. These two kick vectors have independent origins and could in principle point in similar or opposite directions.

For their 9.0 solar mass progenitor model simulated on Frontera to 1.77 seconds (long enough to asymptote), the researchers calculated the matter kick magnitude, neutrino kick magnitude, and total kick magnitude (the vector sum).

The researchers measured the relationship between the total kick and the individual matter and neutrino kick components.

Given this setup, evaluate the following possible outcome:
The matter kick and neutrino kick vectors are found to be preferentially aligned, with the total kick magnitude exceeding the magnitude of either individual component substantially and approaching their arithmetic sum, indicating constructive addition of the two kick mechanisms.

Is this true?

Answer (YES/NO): YES